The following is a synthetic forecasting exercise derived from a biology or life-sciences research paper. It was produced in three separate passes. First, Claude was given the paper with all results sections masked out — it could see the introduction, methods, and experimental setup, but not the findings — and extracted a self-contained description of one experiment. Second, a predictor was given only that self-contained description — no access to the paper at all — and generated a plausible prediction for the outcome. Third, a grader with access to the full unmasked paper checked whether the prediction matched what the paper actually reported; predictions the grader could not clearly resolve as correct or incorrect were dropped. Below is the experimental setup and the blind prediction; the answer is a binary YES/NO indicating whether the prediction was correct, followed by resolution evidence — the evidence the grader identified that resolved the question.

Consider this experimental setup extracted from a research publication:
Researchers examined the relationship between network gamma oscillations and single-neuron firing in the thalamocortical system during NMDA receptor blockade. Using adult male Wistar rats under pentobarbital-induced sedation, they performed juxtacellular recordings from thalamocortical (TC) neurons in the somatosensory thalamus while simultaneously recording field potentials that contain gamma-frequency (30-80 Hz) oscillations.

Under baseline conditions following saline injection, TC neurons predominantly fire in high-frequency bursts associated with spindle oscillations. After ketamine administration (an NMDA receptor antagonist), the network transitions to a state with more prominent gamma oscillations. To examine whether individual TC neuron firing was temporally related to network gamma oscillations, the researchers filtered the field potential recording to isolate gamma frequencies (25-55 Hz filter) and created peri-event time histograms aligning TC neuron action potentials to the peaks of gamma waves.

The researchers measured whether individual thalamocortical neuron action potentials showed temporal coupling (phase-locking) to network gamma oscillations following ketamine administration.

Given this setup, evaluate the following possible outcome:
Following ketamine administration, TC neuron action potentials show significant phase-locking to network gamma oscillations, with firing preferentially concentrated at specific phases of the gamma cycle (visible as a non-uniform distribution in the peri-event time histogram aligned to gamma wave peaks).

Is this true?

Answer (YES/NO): YES